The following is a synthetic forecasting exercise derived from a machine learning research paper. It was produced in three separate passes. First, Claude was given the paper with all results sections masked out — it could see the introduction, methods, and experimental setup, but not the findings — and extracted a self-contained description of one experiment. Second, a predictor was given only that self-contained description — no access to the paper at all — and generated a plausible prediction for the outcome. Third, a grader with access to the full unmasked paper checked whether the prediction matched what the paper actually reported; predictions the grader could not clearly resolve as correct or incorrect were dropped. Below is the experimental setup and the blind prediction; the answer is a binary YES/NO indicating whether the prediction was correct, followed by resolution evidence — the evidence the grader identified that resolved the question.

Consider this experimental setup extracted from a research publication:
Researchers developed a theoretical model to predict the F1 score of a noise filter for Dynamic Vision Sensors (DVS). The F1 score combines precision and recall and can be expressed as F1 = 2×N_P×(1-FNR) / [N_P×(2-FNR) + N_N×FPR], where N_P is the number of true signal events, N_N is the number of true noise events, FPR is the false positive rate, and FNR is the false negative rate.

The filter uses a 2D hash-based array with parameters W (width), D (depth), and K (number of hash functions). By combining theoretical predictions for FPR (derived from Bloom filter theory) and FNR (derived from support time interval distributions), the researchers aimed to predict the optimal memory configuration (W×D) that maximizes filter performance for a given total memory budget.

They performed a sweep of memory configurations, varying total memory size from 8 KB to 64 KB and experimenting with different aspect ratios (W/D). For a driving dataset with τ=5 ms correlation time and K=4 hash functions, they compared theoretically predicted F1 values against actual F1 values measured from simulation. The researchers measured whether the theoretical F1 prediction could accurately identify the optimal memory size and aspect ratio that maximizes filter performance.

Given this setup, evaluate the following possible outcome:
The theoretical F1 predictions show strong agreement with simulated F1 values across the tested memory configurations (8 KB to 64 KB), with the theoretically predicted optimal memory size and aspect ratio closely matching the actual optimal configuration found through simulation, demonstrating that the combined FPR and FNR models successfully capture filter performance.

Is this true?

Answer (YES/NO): YES